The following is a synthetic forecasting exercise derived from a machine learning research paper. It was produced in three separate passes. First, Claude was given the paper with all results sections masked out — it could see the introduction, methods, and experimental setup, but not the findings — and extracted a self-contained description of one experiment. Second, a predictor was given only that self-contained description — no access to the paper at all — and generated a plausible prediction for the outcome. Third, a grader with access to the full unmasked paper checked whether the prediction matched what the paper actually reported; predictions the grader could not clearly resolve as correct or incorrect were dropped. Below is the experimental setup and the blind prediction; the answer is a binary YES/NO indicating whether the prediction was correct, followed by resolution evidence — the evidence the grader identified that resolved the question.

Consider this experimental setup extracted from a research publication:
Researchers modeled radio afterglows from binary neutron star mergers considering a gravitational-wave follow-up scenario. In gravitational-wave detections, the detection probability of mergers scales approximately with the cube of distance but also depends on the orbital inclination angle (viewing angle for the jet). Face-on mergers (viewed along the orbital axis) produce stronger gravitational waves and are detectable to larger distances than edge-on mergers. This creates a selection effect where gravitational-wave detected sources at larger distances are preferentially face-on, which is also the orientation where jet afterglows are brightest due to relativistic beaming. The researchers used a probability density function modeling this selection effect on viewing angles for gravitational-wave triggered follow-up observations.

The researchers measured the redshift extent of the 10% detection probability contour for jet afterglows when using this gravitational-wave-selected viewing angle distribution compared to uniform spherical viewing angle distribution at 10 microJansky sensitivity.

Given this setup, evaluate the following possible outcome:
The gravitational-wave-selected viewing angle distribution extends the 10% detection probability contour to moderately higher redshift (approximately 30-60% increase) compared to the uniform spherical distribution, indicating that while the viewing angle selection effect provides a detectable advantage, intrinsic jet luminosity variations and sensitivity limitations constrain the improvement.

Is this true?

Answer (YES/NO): NO